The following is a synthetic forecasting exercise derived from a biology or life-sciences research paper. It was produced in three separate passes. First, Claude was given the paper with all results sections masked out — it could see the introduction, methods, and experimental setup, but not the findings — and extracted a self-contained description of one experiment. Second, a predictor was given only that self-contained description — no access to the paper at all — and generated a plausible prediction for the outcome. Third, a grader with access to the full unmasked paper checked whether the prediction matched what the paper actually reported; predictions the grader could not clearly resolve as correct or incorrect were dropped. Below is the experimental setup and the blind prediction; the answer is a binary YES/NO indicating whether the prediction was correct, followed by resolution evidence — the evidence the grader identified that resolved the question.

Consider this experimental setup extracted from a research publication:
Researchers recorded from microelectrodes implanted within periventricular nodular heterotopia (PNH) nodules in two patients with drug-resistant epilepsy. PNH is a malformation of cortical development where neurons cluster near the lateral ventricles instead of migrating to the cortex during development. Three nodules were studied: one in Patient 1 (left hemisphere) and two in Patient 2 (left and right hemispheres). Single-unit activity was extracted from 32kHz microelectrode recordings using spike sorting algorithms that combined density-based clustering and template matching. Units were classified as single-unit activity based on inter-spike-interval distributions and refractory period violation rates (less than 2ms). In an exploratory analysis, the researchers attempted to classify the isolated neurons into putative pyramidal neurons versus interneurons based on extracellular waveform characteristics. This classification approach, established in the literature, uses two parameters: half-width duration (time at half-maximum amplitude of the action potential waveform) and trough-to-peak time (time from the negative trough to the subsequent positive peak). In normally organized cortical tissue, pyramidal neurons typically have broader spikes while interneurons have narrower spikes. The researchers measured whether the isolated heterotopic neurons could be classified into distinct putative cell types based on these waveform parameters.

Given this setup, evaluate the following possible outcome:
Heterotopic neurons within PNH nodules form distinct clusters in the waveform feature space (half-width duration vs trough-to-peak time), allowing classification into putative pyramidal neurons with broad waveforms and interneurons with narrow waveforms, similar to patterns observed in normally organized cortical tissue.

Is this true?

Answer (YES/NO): YES